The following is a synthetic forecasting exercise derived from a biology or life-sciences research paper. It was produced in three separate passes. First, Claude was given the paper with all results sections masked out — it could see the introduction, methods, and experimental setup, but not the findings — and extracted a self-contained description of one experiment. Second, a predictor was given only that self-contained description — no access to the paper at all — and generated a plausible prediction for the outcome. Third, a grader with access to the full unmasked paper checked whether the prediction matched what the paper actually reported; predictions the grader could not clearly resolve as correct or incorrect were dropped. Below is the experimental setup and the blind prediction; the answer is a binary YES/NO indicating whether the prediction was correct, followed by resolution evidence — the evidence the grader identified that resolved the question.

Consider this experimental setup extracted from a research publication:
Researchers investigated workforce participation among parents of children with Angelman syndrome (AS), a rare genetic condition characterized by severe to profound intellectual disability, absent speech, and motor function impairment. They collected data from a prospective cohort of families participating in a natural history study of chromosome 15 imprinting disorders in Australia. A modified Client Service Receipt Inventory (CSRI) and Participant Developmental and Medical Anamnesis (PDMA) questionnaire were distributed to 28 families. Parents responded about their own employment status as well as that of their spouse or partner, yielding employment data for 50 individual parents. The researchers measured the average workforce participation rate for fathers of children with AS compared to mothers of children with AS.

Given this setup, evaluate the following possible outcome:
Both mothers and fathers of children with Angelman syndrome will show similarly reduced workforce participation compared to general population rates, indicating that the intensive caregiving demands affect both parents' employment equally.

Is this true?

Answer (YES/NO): NO